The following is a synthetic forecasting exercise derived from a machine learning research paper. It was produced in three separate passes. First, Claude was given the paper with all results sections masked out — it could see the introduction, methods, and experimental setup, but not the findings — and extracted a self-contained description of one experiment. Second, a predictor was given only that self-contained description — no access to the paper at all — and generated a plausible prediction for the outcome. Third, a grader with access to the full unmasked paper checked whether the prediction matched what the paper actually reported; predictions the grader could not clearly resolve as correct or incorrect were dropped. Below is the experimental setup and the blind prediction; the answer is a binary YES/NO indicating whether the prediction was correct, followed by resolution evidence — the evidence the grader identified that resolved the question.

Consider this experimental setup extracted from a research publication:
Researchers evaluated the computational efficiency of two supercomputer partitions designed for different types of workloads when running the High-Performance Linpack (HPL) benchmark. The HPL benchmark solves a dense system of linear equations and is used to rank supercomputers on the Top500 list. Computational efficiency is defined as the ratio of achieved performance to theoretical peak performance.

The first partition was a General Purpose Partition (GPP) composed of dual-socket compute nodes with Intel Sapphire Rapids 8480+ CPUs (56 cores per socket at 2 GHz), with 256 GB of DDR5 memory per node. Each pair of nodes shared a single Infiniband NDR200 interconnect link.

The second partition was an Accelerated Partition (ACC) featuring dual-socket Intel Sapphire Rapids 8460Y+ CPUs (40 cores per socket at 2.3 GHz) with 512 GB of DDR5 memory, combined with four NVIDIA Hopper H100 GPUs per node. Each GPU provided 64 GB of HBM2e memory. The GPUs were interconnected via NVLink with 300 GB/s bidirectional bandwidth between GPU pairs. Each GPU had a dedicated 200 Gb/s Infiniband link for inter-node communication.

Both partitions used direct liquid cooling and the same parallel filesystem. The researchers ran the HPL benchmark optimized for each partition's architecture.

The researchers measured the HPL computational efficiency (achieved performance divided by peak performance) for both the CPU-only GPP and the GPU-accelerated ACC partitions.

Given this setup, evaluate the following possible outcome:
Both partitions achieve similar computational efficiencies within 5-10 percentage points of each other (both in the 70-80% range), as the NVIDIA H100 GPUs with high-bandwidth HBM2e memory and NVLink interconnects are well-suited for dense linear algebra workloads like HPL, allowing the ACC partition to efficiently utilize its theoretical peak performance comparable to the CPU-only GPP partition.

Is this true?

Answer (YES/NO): NO